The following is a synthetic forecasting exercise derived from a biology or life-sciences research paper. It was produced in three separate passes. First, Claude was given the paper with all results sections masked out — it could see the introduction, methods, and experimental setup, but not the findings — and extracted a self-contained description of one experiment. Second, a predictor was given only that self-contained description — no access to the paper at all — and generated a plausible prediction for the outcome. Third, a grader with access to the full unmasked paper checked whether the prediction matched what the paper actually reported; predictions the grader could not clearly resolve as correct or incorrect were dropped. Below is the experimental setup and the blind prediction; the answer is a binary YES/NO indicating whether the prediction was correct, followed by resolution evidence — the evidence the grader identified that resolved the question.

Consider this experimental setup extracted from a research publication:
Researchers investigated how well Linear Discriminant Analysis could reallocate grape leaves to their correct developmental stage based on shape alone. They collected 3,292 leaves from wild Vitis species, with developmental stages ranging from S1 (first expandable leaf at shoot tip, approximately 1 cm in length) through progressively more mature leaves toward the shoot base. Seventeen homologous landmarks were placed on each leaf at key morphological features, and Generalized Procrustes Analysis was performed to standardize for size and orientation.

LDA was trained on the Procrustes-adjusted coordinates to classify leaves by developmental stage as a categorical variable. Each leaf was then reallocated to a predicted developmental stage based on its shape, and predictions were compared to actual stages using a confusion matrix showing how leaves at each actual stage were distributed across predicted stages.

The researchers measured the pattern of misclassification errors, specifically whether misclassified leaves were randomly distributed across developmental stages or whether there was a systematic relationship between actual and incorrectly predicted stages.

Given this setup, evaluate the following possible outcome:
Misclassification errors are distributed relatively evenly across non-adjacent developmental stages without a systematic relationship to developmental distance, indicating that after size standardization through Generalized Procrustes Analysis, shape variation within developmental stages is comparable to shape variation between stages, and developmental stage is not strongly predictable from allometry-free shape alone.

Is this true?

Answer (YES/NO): NO